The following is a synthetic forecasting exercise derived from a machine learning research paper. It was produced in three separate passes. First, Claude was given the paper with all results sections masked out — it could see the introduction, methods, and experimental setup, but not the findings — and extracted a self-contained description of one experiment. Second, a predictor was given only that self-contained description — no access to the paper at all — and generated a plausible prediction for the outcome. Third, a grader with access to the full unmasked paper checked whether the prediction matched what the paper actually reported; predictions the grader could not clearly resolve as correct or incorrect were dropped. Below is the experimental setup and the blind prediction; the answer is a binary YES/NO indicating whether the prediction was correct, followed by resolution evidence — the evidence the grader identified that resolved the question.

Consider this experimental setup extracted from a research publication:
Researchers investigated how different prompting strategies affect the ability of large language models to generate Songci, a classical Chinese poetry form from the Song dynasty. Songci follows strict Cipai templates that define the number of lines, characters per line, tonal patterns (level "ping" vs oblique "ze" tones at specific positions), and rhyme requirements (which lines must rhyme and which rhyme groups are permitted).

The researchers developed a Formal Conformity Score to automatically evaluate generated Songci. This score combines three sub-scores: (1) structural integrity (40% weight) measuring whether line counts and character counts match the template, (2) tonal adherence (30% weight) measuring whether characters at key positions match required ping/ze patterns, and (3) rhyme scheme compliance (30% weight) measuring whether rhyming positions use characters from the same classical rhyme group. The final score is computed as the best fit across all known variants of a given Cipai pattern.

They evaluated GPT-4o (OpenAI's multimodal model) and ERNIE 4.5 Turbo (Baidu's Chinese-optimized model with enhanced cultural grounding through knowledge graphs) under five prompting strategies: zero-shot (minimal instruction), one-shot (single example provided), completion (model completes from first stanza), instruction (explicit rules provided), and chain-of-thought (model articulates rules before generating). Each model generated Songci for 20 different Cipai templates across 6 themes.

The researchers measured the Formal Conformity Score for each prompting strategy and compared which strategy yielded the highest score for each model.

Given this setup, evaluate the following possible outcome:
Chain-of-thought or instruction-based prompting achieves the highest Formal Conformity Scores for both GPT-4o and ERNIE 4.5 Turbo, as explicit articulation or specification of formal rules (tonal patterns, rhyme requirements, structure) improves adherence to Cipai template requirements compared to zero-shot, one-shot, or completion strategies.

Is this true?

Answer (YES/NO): NO